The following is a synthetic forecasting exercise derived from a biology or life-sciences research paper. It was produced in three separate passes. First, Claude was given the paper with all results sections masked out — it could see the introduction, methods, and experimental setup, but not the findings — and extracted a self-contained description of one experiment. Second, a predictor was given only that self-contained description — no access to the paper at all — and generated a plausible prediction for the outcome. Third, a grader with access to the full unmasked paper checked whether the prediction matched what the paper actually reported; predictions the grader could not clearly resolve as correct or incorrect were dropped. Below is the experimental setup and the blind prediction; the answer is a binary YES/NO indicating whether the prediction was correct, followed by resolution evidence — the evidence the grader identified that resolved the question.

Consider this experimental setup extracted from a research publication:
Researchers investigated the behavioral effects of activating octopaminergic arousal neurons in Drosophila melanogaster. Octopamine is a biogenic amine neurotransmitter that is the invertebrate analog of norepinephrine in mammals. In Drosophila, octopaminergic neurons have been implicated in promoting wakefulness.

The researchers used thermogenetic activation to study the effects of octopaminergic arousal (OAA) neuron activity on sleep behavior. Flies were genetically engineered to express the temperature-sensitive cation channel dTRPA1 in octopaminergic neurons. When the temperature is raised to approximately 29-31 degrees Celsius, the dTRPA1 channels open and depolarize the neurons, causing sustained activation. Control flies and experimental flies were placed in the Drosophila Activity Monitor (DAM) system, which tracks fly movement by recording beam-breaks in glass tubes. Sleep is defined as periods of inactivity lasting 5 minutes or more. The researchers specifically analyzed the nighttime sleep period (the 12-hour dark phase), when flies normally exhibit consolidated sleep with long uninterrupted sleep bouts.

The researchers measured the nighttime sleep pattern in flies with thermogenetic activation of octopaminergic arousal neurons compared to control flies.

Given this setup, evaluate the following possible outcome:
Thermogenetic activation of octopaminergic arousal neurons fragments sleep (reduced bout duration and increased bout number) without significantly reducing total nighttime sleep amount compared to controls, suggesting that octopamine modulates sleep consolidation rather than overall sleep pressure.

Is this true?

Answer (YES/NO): NO